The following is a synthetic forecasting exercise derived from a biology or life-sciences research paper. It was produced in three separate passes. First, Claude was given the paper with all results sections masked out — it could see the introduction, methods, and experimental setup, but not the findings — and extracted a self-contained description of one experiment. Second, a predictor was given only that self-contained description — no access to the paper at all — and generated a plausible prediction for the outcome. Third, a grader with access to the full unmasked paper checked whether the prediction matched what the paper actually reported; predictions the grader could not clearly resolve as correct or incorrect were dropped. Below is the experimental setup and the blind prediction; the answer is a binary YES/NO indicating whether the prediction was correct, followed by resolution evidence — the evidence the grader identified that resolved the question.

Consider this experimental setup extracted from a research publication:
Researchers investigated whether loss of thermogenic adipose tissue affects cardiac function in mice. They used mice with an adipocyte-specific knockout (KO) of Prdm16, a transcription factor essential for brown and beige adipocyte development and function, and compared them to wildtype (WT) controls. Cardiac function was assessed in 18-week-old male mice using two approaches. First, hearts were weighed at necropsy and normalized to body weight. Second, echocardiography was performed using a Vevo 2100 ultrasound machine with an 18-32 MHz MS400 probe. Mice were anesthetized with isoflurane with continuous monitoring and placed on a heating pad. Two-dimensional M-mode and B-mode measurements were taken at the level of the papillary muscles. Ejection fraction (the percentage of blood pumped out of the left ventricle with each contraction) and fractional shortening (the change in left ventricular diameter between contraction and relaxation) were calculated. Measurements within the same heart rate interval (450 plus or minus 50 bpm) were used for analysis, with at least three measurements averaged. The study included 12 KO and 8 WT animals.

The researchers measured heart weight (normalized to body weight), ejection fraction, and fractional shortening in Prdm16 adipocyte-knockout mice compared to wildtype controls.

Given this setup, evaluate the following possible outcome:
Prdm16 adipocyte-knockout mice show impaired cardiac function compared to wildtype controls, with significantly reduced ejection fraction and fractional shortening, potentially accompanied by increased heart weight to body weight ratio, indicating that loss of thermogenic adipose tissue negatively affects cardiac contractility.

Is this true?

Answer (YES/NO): NO